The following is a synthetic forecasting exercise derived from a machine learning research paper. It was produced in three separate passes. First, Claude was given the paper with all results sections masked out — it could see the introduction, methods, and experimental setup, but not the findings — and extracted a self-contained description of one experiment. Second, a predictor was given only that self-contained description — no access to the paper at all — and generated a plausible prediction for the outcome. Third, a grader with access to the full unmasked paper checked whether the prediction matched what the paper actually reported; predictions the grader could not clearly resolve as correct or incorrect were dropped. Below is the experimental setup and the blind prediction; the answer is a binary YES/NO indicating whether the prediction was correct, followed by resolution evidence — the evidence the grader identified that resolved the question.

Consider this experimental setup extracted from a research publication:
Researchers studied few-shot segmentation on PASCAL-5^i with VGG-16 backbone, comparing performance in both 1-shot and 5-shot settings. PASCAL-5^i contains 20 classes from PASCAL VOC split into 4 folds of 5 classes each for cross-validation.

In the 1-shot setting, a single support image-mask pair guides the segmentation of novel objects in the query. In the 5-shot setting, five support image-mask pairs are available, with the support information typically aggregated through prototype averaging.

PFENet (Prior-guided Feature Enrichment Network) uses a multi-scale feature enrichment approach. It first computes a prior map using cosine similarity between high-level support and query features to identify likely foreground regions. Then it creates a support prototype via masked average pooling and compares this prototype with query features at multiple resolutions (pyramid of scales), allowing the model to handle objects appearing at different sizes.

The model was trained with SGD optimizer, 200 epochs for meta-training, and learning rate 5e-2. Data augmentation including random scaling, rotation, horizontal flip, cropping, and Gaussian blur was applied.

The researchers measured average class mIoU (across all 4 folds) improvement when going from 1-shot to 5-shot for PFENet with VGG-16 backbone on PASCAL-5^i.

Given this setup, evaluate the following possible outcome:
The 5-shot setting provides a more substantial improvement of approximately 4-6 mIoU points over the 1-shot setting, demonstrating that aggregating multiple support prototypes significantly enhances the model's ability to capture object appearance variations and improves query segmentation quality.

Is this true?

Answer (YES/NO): NO